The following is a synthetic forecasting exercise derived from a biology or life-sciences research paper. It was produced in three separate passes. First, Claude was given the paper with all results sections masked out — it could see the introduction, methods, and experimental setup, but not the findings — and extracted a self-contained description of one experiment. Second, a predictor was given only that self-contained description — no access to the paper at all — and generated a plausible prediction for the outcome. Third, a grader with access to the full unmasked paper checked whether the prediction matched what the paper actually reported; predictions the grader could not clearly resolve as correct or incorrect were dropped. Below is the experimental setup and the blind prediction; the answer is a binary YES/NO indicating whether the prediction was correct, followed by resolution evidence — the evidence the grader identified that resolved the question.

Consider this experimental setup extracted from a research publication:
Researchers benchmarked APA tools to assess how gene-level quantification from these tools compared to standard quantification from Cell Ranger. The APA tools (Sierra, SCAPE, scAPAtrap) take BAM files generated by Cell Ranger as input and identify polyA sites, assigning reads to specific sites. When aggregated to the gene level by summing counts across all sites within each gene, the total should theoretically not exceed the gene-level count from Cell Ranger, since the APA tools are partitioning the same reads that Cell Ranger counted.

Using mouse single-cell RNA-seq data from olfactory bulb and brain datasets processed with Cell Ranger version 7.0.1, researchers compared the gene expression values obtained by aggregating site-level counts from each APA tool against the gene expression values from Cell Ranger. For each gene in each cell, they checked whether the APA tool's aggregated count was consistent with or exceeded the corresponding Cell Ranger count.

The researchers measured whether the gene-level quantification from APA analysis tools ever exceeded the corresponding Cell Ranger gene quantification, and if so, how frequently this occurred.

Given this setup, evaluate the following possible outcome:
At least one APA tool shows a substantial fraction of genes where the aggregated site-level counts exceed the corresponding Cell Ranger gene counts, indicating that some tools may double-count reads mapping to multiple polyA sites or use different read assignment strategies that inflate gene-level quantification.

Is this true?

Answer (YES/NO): YES